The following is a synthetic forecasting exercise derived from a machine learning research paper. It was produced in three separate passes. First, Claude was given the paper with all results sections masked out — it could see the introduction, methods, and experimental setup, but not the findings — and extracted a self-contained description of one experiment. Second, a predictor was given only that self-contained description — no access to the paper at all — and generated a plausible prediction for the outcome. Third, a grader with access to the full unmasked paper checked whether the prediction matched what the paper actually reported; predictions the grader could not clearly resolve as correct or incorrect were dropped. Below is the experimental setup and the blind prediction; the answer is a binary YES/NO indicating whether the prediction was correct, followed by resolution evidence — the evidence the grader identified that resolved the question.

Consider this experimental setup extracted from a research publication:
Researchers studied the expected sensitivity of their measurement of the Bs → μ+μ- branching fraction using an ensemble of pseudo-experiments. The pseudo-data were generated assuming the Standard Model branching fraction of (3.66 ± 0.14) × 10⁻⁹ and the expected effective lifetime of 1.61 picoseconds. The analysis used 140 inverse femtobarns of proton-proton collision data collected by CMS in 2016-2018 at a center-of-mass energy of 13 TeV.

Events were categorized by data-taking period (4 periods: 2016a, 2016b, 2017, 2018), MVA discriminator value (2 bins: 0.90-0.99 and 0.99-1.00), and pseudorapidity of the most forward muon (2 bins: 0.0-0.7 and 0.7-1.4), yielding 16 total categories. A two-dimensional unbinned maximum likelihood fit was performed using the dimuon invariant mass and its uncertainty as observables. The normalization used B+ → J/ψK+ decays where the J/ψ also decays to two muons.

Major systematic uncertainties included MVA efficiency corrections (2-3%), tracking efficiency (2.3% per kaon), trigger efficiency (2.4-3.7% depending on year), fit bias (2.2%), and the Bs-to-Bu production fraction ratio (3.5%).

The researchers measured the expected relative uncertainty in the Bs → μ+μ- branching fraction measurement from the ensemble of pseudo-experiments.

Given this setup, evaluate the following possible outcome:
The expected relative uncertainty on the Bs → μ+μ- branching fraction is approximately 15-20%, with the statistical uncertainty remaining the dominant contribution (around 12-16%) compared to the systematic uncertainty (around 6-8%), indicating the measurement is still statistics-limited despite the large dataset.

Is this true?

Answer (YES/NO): NO